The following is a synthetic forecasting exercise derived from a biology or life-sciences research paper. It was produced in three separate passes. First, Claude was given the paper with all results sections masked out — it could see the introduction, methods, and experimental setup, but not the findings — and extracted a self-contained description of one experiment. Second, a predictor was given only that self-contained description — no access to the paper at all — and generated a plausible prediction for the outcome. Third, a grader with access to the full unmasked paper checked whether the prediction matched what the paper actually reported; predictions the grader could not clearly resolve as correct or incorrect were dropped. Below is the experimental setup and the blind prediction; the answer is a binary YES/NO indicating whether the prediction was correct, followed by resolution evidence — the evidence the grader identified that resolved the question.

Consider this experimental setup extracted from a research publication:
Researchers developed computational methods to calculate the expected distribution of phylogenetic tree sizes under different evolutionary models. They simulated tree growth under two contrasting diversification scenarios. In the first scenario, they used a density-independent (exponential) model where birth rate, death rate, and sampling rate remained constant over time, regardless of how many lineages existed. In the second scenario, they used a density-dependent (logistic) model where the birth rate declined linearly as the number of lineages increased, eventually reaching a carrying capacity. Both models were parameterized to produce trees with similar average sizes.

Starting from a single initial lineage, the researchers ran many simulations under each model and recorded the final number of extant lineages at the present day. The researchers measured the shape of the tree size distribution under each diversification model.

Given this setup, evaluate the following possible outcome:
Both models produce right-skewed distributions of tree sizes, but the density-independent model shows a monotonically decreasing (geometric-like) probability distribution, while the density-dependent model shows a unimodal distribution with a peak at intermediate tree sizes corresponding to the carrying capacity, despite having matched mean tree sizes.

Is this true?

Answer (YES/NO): NO